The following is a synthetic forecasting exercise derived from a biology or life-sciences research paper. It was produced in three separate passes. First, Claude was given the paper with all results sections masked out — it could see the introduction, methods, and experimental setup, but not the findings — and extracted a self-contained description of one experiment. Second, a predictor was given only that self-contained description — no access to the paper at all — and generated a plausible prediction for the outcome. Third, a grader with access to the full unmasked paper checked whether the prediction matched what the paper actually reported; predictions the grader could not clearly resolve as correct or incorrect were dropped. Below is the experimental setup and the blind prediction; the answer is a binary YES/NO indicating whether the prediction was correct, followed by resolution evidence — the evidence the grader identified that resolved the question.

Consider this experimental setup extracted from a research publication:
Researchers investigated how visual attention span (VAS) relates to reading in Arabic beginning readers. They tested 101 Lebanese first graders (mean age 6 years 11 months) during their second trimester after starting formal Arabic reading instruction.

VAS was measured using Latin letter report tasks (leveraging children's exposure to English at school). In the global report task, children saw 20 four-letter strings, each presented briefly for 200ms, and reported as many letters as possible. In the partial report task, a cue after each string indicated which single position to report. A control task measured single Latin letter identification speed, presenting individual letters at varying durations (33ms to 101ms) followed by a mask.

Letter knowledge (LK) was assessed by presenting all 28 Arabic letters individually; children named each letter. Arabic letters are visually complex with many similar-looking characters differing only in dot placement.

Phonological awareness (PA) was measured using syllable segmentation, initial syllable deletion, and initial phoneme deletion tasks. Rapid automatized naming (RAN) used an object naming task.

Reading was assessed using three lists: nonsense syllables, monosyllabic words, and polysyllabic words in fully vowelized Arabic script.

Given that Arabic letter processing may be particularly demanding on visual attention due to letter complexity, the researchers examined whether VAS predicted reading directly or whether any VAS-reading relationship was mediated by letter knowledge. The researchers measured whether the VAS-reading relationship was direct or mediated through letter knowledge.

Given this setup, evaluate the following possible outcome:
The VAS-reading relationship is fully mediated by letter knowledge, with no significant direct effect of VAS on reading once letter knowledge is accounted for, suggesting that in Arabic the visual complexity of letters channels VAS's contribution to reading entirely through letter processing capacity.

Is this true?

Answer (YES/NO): YES